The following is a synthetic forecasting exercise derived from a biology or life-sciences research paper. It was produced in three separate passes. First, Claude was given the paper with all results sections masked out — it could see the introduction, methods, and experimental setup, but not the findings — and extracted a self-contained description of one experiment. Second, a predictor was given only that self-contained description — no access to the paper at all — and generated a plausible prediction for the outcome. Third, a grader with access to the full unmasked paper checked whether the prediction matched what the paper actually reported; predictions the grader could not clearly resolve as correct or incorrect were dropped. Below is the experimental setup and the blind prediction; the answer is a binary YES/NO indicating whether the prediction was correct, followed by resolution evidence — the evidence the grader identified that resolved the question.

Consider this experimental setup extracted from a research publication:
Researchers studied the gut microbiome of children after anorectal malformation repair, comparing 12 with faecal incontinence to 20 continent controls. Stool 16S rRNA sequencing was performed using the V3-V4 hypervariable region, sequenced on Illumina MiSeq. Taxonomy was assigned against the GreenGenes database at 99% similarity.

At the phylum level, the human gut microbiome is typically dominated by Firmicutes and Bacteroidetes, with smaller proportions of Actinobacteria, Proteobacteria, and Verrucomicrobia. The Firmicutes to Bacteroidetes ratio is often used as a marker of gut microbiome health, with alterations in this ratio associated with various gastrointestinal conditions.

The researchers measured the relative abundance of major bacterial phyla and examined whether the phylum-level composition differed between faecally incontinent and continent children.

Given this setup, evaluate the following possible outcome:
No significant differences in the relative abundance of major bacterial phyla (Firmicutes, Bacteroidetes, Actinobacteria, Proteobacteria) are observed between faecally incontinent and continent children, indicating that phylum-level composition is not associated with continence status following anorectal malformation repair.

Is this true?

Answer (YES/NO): NO